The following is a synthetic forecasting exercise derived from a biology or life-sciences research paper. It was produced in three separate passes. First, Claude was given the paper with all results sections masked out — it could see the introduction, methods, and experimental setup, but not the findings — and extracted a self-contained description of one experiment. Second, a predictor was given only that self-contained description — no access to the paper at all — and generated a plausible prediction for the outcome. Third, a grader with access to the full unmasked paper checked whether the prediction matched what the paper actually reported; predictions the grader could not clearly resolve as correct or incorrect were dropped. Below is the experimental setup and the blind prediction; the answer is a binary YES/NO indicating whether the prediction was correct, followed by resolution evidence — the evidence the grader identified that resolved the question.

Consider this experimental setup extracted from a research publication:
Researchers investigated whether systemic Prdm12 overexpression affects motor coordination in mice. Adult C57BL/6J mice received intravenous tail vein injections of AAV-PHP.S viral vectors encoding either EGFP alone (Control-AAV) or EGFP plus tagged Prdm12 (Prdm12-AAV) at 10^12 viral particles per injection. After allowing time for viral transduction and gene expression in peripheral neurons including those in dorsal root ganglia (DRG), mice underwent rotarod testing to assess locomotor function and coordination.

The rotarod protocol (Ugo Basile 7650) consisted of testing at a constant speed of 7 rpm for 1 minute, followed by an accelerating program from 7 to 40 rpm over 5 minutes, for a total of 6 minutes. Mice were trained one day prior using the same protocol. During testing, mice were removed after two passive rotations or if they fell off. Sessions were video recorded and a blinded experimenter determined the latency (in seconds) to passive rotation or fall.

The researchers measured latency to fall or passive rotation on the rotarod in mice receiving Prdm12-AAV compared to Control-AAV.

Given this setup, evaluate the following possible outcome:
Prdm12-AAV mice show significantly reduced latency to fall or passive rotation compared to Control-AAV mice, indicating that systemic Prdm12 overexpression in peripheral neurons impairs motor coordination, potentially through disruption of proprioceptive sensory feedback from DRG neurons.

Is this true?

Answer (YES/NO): NO